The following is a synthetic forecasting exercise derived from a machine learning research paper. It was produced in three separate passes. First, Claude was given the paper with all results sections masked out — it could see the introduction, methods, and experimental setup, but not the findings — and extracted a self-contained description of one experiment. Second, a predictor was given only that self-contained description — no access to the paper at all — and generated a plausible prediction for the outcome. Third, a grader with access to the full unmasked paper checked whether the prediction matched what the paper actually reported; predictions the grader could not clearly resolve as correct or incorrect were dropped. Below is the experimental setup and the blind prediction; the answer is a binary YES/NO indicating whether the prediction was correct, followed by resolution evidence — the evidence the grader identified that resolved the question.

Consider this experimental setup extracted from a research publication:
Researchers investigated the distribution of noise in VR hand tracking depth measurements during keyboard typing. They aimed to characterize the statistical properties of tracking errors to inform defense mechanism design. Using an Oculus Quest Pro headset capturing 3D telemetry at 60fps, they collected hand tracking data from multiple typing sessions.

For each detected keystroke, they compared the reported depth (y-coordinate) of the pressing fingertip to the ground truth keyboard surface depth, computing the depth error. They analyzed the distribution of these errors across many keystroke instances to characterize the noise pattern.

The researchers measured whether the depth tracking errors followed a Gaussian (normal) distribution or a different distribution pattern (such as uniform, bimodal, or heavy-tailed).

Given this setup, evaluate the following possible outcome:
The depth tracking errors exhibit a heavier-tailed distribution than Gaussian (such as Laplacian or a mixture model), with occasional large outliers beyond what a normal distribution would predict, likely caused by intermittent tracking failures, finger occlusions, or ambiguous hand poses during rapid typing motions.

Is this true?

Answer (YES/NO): NO